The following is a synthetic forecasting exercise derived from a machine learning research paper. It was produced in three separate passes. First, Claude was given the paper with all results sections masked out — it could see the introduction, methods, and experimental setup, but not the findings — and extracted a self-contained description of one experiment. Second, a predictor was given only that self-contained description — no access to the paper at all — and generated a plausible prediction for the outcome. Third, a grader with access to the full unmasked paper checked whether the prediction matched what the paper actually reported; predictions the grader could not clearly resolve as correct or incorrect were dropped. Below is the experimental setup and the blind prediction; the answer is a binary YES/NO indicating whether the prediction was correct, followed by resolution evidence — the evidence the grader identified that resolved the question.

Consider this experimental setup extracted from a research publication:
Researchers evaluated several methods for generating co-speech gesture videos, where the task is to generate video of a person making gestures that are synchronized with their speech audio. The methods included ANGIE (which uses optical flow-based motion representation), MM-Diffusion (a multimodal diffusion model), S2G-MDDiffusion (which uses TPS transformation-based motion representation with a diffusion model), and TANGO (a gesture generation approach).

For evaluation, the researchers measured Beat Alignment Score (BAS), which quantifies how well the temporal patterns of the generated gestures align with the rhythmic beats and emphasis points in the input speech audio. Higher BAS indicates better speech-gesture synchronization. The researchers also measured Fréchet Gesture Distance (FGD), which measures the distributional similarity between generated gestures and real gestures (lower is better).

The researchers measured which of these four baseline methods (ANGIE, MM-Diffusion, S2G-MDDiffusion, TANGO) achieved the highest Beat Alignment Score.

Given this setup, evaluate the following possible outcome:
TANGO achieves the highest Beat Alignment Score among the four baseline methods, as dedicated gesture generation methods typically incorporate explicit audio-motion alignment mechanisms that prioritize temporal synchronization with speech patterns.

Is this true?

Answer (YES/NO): NO